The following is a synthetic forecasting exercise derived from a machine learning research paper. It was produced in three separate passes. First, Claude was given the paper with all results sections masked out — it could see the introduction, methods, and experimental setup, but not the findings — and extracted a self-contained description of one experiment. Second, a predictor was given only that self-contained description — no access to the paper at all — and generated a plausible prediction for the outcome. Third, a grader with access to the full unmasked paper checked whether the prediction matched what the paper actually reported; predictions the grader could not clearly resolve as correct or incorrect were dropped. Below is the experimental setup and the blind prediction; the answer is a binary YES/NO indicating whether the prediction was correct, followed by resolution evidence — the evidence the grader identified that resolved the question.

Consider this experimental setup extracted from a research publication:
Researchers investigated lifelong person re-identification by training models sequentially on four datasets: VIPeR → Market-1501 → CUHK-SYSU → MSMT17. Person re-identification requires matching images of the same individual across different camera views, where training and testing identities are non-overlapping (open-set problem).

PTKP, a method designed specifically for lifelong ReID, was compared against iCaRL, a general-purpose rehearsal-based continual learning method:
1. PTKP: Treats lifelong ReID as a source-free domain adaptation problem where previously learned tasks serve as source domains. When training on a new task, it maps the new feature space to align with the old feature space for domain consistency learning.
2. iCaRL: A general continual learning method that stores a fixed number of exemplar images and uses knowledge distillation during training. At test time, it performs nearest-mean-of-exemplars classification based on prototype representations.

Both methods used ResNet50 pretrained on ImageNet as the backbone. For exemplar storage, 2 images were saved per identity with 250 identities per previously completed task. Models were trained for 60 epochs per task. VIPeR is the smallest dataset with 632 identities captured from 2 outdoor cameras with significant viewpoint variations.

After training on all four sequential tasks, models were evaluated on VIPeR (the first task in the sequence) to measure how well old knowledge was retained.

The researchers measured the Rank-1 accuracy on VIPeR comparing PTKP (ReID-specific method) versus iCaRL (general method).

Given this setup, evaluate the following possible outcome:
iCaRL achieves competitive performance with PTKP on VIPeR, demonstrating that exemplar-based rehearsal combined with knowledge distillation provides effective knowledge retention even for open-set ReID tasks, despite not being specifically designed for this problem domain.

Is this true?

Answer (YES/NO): YES